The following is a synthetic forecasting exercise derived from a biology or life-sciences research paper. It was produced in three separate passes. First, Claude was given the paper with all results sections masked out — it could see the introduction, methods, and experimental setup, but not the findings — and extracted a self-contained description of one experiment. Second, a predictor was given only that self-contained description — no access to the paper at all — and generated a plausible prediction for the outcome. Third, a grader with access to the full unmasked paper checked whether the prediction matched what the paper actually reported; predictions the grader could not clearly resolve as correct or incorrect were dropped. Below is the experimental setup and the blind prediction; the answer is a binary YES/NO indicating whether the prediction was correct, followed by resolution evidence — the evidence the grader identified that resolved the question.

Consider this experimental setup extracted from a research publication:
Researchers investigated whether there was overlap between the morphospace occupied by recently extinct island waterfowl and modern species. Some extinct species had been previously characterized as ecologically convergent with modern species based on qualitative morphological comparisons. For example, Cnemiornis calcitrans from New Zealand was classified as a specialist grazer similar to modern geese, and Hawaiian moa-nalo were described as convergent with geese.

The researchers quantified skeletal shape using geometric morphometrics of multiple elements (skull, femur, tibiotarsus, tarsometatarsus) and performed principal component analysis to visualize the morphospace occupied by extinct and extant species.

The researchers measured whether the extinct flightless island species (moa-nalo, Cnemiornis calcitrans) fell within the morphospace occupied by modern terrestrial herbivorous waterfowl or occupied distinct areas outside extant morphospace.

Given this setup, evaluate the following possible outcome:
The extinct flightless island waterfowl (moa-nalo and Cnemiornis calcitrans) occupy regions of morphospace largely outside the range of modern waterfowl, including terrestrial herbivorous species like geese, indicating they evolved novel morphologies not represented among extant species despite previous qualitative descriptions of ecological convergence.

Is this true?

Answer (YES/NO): YES